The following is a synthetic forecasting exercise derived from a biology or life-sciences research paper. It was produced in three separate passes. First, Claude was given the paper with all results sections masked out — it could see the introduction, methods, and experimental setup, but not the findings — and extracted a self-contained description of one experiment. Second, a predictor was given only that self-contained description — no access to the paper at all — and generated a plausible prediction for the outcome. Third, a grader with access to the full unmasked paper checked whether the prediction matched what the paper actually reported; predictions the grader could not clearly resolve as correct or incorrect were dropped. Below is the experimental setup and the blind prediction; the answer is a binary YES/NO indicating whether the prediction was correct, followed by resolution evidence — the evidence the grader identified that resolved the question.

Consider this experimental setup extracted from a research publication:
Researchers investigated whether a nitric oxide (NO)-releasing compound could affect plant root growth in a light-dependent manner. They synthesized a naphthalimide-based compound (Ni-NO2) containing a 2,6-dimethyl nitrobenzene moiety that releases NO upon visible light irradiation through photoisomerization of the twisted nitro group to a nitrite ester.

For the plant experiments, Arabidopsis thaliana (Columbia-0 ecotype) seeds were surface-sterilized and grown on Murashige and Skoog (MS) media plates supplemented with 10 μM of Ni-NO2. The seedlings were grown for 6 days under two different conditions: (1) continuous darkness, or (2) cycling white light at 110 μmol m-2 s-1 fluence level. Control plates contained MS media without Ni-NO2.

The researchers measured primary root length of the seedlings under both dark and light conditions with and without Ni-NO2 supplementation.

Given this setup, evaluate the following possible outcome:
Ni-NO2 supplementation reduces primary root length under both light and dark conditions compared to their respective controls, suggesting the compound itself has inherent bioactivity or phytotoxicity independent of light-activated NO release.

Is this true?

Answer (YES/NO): NO